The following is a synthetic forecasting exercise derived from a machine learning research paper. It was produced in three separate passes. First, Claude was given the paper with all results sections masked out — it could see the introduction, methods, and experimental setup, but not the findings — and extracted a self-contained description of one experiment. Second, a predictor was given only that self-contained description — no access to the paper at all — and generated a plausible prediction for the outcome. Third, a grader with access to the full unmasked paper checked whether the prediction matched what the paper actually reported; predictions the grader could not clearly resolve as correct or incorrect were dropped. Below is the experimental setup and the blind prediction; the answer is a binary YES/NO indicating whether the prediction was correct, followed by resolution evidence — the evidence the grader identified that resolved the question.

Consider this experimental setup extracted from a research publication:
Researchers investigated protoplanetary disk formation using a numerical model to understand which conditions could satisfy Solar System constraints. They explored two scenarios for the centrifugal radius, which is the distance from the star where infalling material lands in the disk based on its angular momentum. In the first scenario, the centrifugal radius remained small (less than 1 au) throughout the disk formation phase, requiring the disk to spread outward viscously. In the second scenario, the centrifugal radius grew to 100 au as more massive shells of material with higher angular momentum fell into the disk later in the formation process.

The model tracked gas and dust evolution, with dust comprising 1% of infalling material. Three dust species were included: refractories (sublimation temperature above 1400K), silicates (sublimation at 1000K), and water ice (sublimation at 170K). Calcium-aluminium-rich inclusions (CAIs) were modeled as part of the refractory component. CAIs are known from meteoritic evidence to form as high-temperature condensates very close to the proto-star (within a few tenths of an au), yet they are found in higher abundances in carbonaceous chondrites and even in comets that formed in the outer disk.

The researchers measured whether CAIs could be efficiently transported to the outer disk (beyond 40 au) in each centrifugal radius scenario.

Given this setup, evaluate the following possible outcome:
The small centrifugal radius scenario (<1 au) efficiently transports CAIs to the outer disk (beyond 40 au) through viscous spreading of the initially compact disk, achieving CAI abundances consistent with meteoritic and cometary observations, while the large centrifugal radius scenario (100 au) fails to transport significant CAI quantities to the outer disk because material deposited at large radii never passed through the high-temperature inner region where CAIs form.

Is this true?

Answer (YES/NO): YES